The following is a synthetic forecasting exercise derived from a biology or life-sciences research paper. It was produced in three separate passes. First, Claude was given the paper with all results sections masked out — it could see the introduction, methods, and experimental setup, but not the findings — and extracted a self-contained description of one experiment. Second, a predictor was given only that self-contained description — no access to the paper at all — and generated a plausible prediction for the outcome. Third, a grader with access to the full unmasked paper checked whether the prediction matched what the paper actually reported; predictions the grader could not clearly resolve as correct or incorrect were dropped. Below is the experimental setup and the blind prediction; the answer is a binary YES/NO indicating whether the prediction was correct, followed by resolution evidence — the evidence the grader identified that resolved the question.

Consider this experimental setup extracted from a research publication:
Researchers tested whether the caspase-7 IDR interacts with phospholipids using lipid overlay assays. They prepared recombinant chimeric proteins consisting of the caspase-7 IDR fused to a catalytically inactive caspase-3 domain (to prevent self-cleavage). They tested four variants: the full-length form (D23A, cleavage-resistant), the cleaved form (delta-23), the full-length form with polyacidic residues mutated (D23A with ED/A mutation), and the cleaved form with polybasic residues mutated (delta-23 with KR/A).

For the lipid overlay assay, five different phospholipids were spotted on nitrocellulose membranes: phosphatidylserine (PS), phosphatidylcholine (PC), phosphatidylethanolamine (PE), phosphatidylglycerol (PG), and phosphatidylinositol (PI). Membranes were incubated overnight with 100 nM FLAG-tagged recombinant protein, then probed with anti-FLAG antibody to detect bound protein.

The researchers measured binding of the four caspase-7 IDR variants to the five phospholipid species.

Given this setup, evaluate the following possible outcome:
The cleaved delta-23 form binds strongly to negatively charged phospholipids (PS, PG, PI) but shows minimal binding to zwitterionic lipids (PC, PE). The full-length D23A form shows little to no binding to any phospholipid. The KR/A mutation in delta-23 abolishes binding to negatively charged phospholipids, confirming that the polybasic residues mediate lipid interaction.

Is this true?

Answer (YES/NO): NO